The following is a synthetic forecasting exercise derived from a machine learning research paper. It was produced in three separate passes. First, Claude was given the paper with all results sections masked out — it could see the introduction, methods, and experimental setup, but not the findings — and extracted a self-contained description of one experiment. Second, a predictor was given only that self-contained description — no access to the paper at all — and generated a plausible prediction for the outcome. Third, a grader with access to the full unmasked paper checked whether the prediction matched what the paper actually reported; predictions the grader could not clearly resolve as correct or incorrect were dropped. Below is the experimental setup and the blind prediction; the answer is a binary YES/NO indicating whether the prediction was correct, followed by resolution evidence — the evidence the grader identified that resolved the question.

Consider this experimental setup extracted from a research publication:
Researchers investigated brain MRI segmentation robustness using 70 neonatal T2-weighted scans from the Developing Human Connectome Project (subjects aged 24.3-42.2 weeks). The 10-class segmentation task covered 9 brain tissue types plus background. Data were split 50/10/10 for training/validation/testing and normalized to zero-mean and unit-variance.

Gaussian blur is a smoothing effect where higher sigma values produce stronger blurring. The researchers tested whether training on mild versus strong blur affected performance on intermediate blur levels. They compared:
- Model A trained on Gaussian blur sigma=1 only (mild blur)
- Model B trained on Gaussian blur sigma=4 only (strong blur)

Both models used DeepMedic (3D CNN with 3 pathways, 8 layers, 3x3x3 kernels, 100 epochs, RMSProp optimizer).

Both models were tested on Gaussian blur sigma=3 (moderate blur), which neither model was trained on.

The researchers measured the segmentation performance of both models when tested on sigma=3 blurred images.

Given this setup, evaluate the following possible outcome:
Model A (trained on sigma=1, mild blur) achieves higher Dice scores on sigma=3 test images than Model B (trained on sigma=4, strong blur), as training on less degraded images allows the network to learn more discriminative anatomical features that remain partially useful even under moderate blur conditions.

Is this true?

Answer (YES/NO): NO